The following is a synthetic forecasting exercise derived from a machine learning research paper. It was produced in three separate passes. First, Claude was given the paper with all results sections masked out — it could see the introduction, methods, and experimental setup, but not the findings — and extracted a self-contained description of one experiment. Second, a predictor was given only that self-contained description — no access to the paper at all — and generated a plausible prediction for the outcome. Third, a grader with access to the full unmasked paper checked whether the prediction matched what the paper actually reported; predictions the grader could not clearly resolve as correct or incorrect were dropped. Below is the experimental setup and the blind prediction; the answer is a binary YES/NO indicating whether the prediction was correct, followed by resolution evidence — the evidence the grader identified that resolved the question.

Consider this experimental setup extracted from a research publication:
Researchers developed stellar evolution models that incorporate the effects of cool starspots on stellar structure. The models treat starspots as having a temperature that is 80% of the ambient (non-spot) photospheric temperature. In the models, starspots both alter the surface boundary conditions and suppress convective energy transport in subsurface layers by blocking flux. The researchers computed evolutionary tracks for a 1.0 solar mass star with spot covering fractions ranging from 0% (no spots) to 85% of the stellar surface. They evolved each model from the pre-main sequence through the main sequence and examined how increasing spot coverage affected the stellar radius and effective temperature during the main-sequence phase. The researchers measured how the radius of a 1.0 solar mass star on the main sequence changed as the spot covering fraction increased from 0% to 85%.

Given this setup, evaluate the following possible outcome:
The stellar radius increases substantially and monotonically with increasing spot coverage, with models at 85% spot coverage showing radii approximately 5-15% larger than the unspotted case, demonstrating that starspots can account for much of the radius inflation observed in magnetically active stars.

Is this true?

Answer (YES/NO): YES